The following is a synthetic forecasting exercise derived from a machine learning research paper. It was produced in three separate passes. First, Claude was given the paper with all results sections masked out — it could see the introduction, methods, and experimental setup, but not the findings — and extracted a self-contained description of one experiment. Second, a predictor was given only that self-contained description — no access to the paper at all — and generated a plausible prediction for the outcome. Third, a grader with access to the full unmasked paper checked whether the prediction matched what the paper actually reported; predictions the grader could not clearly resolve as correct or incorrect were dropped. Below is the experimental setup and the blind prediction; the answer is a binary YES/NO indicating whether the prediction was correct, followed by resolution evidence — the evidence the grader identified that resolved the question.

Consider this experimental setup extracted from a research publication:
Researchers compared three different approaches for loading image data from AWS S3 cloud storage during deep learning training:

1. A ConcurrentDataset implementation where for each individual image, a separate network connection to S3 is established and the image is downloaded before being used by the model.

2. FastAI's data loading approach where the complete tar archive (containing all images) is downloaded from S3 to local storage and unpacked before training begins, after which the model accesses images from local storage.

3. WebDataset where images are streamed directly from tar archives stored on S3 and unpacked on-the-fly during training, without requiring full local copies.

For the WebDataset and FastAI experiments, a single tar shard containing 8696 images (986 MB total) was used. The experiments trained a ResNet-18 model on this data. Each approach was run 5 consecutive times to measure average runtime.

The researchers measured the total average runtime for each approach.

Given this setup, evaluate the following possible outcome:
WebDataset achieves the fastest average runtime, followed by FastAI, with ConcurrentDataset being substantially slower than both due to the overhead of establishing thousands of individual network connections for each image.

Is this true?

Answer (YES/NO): NO